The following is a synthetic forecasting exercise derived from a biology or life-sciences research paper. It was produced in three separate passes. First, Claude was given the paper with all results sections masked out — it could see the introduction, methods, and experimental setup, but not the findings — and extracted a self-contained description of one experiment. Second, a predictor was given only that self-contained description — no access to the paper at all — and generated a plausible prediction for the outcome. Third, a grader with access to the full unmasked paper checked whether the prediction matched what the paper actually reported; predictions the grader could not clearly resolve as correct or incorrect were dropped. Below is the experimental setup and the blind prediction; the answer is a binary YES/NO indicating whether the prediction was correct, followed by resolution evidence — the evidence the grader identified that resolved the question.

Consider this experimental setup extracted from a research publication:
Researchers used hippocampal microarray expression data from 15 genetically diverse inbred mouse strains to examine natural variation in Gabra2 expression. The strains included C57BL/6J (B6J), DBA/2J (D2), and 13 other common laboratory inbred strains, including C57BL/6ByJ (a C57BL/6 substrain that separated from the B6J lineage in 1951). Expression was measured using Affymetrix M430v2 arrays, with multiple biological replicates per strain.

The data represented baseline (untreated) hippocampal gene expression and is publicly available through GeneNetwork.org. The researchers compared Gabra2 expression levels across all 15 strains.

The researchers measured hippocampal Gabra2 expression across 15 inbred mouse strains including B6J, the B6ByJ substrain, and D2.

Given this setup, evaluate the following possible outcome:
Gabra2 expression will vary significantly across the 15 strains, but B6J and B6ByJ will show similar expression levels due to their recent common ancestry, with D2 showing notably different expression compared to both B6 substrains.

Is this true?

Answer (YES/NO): NO